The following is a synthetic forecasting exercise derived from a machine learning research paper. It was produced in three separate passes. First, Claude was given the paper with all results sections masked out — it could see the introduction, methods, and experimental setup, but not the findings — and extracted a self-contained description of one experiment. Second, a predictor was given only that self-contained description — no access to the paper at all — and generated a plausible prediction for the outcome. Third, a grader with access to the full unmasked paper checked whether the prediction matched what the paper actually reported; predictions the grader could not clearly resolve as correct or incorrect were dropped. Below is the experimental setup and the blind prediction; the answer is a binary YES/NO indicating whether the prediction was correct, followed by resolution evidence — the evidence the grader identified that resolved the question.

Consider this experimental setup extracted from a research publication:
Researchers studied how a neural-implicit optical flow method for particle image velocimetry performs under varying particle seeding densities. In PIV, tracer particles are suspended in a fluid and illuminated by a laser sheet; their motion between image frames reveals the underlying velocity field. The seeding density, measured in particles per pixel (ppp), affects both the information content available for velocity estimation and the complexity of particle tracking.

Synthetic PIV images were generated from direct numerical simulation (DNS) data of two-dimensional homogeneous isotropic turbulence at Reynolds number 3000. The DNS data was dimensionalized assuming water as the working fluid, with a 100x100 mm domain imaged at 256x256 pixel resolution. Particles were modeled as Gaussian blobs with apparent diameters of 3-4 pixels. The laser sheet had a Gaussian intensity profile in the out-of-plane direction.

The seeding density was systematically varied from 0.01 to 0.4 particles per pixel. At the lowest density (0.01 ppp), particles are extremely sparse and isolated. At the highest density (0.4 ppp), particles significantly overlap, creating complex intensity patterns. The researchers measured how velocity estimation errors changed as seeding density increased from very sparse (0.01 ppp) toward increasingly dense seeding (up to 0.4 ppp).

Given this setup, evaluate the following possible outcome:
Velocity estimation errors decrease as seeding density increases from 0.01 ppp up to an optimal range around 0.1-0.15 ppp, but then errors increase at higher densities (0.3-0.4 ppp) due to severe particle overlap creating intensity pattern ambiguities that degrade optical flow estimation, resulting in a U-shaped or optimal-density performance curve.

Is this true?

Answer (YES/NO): NO